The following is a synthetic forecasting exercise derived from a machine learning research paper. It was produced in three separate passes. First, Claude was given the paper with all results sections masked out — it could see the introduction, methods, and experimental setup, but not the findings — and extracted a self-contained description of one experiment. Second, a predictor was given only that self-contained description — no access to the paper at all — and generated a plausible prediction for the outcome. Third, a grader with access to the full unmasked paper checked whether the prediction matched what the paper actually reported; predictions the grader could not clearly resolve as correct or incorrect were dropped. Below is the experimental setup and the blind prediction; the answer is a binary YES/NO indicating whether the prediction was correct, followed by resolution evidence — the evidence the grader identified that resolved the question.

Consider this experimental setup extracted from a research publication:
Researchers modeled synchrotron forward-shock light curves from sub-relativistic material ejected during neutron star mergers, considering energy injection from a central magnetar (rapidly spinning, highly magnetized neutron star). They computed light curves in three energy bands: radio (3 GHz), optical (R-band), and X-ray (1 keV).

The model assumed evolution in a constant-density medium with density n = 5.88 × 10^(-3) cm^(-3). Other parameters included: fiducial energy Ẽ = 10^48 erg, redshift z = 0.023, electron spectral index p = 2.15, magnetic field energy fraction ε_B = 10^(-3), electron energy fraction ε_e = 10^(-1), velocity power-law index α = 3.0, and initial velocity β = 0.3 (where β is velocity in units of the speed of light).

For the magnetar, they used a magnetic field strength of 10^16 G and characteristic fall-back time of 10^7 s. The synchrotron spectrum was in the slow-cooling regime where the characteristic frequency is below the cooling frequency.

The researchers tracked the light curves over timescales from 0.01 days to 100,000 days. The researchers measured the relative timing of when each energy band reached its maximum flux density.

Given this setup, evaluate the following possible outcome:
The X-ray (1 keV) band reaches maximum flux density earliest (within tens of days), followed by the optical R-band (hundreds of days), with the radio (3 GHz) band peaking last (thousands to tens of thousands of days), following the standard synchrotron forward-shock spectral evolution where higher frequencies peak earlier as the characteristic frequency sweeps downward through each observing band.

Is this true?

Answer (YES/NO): NO